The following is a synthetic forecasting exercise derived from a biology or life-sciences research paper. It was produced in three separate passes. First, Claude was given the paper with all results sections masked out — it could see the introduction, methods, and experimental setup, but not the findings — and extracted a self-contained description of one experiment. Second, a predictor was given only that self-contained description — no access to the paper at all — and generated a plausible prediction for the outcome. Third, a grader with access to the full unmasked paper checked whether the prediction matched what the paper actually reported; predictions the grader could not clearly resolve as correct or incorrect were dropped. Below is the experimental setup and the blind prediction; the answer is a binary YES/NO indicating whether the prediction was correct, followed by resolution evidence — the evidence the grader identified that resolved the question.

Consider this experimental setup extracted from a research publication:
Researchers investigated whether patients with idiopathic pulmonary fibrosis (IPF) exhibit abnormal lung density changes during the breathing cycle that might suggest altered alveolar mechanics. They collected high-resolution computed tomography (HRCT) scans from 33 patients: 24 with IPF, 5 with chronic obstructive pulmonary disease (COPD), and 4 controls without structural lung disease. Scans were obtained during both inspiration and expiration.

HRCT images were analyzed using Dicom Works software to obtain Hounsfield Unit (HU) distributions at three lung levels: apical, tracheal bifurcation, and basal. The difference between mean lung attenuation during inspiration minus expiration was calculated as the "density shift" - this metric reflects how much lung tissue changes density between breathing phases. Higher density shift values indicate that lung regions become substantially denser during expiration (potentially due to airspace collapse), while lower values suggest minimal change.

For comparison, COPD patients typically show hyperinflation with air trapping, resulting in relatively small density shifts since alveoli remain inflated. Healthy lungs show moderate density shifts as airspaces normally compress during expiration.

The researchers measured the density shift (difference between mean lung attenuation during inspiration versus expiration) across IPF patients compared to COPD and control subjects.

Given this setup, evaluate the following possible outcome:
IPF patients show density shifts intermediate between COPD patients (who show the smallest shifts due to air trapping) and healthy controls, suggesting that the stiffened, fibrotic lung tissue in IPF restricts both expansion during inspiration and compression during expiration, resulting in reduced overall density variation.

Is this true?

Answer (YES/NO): NO